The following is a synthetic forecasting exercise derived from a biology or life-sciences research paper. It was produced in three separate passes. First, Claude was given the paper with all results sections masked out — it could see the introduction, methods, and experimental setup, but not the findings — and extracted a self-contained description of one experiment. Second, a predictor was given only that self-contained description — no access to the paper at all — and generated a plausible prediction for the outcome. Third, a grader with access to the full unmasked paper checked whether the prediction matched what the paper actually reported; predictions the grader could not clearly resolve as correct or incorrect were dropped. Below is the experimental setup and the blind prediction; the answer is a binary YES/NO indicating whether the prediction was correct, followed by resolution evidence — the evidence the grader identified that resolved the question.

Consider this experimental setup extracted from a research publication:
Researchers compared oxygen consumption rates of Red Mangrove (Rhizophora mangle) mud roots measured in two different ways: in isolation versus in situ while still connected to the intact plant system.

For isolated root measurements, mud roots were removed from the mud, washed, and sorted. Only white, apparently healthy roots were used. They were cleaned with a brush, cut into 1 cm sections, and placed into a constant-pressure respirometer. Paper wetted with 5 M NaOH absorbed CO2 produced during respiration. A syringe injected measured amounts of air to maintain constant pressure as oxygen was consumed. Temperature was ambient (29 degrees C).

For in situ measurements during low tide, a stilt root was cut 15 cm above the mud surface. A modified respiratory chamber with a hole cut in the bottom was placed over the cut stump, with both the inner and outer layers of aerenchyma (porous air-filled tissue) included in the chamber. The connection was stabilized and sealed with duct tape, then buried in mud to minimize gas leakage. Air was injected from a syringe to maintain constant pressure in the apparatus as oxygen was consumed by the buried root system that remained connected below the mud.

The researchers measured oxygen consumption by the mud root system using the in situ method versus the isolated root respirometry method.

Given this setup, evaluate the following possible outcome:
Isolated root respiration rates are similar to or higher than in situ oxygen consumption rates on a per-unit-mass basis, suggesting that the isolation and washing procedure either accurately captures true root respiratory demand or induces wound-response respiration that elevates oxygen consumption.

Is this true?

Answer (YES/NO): NO